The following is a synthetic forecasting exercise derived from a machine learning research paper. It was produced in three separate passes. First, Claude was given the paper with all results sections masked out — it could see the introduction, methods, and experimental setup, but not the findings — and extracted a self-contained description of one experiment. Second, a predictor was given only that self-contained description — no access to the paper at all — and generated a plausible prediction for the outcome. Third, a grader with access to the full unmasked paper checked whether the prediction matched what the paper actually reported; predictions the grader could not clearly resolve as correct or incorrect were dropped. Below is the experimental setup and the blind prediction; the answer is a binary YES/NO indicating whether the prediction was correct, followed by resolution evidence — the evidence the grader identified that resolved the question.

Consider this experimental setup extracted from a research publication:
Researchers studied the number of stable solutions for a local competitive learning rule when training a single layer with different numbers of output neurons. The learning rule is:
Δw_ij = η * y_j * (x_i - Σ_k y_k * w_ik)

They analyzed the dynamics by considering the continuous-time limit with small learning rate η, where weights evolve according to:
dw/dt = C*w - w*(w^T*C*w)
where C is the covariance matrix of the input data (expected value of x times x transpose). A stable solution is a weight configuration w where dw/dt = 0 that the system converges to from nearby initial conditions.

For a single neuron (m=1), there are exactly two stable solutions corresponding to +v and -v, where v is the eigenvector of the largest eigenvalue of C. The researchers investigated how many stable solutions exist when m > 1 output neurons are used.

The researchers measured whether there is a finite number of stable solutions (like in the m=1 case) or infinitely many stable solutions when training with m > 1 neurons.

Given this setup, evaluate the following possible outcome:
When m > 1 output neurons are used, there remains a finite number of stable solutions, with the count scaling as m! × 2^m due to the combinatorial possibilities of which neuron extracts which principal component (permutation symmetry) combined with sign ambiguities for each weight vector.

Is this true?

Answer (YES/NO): NO